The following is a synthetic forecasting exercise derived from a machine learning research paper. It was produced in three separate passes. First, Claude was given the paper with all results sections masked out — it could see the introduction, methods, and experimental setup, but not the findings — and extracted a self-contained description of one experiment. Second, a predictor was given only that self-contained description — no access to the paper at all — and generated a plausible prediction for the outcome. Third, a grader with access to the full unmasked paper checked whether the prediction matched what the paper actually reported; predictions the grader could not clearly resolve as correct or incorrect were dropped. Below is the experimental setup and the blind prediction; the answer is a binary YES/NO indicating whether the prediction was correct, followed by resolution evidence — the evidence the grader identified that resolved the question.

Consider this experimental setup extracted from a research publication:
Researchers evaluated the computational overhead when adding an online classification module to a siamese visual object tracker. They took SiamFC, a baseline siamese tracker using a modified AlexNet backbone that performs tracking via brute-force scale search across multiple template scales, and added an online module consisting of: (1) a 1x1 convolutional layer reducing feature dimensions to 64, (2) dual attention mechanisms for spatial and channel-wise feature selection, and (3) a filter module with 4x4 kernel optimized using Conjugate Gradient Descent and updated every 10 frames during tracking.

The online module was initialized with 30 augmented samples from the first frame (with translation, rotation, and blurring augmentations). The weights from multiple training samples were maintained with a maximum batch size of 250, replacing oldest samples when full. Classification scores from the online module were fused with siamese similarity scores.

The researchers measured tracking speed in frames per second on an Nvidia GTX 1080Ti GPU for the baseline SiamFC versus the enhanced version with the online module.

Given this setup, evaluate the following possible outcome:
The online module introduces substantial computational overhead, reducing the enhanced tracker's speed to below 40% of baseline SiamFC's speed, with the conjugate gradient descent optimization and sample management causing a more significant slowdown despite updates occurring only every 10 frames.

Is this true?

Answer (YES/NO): NO